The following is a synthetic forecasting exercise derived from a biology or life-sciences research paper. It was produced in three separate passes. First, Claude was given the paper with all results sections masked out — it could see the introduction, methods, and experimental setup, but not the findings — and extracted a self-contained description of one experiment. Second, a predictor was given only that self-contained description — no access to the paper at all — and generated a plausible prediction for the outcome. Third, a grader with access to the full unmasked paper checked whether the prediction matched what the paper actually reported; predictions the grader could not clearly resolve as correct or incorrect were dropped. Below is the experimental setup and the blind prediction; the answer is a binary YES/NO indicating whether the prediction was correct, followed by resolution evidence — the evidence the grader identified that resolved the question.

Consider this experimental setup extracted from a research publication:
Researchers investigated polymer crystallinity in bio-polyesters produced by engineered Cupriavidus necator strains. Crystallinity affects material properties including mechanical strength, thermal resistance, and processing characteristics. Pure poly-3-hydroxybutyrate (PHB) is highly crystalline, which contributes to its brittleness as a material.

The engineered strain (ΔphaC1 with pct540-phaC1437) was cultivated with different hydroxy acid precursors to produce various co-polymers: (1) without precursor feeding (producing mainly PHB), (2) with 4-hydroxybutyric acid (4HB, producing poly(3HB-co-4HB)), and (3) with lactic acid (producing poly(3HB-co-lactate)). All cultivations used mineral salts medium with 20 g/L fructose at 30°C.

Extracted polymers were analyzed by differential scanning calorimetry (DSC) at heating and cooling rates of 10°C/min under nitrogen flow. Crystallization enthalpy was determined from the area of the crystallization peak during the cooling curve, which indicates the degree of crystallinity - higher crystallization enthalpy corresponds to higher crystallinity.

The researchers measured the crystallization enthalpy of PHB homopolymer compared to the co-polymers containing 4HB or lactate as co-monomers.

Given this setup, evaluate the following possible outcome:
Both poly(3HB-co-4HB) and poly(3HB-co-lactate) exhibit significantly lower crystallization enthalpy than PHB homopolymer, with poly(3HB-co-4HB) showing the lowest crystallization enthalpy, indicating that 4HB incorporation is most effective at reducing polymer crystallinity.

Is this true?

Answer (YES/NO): NO